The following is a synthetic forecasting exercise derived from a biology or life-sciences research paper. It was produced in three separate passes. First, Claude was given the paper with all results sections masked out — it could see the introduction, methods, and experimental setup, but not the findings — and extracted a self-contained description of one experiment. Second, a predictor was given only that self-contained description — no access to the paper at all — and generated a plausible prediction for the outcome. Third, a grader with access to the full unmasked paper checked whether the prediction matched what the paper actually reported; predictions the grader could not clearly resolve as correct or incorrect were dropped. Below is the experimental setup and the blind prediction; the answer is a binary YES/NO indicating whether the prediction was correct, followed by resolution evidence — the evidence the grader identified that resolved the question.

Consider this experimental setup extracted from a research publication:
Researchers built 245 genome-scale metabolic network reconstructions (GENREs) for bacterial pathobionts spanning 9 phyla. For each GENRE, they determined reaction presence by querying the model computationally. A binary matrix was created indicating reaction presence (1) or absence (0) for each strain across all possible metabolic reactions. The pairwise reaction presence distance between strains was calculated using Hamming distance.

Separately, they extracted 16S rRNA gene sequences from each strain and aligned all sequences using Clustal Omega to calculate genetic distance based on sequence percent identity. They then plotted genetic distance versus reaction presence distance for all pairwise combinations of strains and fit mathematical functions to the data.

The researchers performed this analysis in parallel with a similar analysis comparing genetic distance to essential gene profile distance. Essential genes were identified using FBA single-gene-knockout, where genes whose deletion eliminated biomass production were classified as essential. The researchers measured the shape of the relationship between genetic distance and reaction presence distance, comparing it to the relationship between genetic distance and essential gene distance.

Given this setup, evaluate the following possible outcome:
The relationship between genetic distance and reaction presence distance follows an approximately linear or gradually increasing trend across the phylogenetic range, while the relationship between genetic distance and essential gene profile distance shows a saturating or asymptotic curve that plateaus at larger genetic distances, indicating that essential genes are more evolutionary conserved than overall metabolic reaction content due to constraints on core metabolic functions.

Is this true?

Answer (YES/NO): NO